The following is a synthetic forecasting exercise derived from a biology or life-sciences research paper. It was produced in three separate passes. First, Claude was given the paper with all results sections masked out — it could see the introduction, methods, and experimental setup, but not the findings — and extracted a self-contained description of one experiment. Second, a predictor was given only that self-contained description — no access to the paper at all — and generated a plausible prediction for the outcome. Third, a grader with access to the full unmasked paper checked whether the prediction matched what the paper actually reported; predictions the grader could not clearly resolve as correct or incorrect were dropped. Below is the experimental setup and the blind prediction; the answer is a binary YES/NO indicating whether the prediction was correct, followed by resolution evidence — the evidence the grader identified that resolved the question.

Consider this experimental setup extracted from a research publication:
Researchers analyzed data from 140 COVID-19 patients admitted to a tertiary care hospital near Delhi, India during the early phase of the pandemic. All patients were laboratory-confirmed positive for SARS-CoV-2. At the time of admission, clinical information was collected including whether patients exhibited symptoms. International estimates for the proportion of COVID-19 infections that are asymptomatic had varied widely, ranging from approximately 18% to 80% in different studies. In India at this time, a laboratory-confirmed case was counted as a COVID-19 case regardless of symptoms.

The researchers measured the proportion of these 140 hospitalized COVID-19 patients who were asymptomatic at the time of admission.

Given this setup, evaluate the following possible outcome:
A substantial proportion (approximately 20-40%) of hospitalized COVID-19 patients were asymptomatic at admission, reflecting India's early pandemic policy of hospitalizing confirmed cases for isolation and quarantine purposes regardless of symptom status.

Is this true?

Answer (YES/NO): NO